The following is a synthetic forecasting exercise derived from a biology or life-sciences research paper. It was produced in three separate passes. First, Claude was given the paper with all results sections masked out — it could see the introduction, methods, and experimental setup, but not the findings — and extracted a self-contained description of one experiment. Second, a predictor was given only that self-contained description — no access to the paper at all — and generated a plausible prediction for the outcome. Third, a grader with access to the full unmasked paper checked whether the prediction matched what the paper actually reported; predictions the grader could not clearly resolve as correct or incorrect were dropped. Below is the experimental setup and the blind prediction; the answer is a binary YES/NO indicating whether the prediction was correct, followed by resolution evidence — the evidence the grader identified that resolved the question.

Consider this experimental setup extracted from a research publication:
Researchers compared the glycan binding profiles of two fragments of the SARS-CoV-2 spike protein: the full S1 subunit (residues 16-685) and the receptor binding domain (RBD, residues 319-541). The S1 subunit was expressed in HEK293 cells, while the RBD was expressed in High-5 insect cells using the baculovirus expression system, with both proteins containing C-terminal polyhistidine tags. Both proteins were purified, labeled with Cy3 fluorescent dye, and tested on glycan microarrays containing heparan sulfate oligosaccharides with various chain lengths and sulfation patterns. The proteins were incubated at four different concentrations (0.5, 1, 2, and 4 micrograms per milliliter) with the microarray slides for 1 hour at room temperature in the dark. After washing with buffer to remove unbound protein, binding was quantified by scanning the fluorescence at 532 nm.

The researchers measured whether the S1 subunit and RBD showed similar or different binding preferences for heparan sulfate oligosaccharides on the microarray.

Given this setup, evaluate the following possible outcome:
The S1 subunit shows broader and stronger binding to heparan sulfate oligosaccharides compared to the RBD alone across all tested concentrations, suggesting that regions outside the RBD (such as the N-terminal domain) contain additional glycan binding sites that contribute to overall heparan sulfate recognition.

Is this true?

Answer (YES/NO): NO